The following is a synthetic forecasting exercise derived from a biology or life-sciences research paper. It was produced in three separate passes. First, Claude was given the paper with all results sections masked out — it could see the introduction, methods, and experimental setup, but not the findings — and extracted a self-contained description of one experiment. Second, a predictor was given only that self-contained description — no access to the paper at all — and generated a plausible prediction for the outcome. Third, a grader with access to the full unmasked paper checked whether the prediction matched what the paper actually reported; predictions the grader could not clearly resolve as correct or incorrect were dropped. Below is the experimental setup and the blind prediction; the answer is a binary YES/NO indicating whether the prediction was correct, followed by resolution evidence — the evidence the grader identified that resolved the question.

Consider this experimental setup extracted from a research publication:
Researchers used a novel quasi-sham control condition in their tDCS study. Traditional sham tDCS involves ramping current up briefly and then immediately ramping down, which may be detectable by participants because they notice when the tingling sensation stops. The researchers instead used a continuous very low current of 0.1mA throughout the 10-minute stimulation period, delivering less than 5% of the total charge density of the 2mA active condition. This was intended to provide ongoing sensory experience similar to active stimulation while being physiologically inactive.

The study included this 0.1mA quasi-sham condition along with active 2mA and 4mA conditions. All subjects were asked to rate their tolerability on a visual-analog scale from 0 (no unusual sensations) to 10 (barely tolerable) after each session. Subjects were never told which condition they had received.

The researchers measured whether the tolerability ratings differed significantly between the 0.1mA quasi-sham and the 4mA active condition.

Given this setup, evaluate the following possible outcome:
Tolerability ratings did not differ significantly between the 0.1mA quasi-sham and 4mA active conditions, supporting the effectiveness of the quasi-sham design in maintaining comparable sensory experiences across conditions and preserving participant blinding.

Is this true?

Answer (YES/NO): NO